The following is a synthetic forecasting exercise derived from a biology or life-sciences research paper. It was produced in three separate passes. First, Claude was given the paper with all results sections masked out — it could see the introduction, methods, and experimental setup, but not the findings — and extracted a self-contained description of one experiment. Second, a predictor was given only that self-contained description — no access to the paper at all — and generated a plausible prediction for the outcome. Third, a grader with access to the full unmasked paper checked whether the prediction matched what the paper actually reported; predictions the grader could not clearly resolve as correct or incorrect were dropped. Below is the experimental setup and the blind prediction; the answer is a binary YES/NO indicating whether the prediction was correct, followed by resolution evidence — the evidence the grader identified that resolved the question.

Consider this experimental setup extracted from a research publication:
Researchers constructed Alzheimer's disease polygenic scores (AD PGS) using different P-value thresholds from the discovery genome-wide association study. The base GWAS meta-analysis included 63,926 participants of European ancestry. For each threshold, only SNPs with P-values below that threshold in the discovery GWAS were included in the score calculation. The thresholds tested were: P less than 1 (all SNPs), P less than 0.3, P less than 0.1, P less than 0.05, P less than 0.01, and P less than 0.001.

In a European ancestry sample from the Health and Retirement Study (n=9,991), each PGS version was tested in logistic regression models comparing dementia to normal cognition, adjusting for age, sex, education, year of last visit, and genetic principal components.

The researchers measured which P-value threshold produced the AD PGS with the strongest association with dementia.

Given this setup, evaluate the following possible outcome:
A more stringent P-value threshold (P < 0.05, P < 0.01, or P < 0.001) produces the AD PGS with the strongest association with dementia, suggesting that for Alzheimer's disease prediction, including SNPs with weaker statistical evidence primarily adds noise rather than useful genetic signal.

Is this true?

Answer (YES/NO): NO